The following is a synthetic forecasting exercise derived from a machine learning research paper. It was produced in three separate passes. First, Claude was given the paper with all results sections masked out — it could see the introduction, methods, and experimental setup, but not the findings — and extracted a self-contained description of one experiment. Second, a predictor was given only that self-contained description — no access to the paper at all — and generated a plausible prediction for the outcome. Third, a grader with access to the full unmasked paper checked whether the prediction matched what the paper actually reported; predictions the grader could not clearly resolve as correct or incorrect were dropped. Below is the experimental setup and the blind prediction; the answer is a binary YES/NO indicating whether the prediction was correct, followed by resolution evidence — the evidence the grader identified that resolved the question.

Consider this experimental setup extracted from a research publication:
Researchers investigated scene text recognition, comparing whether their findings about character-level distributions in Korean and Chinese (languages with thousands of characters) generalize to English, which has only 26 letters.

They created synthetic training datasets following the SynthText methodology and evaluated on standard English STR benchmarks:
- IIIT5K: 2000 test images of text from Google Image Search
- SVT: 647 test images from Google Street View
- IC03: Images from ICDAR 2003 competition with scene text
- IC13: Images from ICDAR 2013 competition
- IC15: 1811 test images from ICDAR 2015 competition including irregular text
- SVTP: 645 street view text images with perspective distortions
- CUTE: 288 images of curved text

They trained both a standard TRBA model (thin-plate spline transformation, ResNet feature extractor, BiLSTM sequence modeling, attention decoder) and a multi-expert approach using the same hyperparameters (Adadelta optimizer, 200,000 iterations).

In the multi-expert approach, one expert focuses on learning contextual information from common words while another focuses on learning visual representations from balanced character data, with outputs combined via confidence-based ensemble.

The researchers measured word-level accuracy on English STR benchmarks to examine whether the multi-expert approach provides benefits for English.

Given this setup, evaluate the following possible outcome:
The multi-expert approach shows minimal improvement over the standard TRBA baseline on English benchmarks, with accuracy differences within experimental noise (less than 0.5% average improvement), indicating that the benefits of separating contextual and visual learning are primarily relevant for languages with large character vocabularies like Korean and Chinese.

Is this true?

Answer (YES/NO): YES